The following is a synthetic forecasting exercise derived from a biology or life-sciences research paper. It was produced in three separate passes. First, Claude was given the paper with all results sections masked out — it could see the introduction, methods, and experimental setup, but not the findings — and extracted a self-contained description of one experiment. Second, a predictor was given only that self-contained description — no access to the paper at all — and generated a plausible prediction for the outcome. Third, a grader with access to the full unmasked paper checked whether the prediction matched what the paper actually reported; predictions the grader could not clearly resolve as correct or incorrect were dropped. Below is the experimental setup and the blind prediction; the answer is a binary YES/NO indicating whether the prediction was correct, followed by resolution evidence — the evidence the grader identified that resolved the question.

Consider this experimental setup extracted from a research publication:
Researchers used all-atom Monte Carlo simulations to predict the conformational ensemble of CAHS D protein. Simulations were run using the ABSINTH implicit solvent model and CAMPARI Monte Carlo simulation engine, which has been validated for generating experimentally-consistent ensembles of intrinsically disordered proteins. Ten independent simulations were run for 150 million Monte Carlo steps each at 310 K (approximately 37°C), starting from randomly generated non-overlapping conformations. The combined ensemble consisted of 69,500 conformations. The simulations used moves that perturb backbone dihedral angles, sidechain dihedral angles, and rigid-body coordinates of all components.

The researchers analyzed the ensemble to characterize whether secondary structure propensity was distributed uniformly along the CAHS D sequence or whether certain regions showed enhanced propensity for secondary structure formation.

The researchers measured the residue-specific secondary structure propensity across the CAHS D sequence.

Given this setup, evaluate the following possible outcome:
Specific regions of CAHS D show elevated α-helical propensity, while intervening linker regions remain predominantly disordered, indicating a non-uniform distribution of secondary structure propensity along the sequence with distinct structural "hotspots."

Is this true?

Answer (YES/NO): NO